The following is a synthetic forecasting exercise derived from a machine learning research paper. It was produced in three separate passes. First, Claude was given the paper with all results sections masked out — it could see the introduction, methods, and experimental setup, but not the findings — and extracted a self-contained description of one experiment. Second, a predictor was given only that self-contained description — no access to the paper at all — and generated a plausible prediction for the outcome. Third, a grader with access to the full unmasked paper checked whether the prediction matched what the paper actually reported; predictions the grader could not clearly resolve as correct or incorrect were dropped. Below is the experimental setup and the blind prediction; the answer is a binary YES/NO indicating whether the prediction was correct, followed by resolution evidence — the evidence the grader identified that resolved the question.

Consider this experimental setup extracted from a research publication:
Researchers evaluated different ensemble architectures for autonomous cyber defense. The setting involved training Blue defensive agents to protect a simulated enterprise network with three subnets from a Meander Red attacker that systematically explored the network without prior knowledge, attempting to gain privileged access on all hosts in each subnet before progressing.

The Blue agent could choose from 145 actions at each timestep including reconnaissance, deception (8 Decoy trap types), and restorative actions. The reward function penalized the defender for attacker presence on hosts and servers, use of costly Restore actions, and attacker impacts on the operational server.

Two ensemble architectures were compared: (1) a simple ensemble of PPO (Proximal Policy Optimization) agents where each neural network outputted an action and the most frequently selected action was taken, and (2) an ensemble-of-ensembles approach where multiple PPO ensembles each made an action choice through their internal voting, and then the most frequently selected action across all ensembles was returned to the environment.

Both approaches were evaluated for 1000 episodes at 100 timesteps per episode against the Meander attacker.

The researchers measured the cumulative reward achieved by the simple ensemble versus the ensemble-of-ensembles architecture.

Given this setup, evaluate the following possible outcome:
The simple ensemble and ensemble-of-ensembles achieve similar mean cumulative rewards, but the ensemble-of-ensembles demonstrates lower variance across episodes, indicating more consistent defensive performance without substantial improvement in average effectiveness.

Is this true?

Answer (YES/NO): NO